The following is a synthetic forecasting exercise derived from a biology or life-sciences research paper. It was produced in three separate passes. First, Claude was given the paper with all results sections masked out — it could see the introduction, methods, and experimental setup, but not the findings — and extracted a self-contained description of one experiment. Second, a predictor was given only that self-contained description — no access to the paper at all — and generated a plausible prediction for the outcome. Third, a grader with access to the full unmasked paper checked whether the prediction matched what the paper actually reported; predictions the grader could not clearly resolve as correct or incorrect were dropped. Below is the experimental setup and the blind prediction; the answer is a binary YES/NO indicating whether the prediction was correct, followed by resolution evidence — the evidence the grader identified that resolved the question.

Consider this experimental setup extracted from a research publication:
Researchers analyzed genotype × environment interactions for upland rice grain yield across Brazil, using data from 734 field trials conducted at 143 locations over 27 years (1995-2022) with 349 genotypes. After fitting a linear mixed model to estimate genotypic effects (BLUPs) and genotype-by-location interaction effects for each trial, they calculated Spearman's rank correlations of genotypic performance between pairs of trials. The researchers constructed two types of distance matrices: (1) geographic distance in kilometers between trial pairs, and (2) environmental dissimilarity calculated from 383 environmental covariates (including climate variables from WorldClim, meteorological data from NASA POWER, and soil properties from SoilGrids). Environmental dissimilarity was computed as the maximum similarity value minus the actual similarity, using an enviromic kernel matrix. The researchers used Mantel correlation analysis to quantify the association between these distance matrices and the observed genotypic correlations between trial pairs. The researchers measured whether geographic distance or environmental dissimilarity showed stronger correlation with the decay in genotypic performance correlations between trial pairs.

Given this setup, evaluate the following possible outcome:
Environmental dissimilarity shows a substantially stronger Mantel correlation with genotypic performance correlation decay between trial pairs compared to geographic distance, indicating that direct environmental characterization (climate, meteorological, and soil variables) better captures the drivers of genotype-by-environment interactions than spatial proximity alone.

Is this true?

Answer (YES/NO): YES